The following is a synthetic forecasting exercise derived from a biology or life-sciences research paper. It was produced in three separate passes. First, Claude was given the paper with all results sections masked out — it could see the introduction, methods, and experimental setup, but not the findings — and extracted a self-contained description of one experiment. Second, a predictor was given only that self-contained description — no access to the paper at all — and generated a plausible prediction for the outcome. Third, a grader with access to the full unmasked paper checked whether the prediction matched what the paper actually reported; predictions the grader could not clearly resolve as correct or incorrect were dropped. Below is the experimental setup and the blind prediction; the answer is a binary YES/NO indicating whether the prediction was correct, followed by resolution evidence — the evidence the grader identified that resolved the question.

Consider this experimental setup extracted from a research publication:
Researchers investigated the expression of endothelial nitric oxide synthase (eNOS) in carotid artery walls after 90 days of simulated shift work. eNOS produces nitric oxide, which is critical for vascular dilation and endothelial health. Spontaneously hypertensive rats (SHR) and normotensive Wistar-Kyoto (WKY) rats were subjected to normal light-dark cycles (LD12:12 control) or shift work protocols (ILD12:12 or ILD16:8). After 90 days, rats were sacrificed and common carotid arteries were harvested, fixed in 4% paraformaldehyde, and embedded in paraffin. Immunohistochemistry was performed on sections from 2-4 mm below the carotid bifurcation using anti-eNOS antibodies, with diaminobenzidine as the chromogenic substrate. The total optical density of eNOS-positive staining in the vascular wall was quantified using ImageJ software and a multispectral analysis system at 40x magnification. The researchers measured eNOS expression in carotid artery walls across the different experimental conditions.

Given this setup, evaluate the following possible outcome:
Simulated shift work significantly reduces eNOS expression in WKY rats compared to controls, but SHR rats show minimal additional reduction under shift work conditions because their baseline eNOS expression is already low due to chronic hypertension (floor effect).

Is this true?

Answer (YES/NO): NO